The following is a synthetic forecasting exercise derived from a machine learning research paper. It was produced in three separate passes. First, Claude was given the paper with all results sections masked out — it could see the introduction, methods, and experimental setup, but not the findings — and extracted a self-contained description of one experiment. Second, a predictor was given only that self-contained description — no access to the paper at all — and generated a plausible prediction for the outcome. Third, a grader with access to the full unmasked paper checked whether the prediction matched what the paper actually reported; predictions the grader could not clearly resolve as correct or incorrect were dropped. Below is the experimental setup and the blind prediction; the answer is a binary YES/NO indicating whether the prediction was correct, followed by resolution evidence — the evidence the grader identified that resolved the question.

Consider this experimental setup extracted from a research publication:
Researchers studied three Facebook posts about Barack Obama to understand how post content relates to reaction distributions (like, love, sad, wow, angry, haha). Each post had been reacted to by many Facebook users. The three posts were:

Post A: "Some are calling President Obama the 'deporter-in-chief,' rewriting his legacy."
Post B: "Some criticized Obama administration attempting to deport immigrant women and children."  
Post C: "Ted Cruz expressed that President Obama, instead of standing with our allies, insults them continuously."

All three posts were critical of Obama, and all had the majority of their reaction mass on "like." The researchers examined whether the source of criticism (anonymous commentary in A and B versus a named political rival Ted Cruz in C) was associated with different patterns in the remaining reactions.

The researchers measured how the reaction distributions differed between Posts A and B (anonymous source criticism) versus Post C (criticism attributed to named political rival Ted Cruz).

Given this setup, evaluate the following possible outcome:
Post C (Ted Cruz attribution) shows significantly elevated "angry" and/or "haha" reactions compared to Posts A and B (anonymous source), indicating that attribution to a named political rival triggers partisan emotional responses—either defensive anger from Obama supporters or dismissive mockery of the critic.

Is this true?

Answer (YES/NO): YES